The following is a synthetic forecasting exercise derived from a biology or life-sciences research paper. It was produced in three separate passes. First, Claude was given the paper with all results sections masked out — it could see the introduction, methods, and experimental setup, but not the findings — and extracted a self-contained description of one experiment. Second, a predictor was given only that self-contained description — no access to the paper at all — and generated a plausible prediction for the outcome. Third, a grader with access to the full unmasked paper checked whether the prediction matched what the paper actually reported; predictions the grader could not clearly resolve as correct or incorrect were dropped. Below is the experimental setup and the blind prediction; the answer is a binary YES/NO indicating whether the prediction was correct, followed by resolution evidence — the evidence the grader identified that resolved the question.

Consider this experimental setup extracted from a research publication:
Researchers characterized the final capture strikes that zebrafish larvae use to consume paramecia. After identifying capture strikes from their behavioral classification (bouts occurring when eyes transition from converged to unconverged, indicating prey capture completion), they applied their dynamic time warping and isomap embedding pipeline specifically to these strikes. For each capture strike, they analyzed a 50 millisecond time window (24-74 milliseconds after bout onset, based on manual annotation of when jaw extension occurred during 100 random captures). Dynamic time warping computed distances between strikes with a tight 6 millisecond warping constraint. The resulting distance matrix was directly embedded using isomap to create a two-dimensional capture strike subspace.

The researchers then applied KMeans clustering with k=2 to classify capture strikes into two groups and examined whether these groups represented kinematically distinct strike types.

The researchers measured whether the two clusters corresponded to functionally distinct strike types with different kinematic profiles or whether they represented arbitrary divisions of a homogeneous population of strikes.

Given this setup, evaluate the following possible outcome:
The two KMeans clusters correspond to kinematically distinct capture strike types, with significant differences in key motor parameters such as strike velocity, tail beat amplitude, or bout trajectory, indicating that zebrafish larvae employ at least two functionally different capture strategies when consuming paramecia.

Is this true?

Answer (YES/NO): YES